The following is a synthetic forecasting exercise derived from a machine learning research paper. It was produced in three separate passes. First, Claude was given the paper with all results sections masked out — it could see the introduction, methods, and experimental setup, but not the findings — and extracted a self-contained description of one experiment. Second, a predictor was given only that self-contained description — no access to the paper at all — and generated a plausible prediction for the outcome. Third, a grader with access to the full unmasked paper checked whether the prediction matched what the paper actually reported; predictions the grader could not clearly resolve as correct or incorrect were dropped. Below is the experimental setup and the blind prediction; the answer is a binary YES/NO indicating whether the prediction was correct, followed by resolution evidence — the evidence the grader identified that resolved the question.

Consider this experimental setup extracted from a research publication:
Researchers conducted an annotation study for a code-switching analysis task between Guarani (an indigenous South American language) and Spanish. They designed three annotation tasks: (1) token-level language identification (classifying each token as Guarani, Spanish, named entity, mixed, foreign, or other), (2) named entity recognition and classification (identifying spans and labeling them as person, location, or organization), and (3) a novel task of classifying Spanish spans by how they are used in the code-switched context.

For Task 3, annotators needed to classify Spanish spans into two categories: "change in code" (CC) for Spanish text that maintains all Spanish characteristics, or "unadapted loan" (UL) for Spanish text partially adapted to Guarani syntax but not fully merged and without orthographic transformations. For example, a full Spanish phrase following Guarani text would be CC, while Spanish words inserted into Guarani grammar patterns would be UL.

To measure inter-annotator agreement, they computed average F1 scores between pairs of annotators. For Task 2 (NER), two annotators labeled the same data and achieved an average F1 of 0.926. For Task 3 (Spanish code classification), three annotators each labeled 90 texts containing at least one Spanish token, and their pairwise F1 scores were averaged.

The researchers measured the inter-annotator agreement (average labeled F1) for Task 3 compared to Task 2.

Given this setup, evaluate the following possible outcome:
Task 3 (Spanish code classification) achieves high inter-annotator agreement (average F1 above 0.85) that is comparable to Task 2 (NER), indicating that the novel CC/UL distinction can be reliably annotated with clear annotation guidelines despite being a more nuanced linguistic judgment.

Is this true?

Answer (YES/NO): NO